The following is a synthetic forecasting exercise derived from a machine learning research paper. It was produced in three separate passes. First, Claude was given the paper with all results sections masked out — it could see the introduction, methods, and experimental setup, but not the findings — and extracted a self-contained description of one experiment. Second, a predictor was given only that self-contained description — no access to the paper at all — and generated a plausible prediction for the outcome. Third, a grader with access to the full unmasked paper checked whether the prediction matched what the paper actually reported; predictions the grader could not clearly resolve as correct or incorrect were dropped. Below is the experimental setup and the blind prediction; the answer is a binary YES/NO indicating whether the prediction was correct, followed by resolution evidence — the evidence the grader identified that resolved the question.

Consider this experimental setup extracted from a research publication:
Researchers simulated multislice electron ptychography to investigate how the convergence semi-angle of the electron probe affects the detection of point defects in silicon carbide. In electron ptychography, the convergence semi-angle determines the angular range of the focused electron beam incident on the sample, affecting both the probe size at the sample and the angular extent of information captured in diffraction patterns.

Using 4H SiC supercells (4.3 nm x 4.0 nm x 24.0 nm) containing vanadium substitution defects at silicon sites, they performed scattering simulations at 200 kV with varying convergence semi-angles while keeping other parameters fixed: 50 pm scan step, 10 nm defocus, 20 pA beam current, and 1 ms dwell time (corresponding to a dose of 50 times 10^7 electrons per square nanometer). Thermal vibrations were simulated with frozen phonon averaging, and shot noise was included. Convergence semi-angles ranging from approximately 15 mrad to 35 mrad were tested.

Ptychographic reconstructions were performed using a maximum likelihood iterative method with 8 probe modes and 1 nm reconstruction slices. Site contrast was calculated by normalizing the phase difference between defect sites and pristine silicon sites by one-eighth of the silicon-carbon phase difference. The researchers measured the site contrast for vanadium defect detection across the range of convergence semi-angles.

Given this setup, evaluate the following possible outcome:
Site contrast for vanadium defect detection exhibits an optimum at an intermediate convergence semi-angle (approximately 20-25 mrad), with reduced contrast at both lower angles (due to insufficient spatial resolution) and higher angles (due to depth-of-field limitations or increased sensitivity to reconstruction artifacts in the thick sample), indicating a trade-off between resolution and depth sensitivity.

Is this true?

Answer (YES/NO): NO